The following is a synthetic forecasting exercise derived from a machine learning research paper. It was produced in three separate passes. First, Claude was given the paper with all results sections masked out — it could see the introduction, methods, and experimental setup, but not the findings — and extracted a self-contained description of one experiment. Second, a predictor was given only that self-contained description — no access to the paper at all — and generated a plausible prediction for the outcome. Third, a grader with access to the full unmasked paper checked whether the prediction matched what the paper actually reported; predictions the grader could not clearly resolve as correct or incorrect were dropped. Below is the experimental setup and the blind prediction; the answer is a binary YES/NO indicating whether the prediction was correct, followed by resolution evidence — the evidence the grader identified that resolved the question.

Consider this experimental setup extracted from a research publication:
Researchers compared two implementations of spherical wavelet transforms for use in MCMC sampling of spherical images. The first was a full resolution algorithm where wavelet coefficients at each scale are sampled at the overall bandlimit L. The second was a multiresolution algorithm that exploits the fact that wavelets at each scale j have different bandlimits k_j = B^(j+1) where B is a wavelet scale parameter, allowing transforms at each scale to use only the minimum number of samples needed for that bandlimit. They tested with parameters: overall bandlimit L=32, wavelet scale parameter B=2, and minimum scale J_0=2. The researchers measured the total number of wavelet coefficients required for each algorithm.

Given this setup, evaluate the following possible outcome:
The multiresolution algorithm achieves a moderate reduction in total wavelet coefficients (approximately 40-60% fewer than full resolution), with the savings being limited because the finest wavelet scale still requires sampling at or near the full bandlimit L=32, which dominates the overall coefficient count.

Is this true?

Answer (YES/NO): NO